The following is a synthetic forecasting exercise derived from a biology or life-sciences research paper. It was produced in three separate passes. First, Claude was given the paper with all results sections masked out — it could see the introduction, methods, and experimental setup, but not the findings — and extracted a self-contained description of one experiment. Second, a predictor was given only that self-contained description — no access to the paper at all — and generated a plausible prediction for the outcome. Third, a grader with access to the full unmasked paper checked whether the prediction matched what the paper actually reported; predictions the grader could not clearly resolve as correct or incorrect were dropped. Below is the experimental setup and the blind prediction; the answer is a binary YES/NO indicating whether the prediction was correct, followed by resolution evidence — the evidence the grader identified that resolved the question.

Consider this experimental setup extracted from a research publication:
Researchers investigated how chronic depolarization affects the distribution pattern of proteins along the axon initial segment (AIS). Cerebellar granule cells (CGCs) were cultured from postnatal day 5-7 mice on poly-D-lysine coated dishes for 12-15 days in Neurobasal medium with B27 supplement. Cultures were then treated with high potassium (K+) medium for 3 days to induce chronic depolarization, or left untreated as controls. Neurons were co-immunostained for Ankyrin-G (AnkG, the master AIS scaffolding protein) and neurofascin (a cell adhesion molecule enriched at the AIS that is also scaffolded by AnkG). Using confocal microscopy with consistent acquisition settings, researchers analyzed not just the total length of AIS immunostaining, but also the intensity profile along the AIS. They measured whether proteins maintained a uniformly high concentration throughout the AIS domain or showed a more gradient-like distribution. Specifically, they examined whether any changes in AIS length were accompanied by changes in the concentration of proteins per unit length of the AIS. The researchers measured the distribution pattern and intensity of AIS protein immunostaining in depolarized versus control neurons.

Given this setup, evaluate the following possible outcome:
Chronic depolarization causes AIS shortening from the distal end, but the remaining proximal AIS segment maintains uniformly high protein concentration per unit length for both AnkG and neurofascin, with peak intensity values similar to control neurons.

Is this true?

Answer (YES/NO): NO